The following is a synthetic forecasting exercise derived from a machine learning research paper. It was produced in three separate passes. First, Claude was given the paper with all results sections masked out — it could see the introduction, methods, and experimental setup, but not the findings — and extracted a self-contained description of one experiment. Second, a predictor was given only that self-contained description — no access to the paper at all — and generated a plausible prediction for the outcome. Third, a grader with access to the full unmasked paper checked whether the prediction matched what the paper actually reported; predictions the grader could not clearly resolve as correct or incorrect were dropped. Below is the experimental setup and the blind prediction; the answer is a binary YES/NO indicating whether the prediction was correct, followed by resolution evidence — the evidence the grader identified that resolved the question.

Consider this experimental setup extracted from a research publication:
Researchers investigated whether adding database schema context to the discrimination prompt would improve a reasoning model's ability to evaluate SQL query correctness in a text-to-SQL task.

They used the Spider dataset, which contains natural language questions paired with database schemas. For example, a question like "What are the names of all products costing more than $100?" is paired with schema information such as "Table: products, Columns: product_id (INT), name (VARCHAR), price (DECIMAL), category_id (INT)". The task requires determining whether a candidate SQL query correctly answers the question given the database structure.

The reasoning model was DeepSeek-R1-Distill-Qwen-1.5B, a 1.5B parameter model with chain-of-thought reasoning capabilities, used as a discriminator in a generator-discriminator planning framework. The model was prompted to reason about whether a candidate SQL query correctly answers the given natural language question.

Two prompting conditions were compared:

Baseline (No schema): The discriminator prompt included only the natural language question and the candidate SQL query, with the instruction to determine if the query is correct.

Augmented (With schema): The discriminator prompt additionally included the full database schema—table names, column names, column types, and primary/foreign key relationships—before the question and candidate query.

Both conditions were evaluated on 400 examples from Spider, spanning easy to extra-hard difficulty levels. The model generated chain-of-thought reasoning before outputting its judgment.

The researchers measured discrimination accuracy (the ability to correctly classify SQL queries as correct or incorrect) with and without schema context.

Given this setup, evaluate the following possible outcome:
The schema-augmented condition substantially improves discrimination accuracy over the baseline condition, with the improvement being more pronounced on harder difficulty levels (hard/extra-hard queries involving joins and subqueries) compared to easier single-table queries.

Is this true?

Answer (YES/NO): NO